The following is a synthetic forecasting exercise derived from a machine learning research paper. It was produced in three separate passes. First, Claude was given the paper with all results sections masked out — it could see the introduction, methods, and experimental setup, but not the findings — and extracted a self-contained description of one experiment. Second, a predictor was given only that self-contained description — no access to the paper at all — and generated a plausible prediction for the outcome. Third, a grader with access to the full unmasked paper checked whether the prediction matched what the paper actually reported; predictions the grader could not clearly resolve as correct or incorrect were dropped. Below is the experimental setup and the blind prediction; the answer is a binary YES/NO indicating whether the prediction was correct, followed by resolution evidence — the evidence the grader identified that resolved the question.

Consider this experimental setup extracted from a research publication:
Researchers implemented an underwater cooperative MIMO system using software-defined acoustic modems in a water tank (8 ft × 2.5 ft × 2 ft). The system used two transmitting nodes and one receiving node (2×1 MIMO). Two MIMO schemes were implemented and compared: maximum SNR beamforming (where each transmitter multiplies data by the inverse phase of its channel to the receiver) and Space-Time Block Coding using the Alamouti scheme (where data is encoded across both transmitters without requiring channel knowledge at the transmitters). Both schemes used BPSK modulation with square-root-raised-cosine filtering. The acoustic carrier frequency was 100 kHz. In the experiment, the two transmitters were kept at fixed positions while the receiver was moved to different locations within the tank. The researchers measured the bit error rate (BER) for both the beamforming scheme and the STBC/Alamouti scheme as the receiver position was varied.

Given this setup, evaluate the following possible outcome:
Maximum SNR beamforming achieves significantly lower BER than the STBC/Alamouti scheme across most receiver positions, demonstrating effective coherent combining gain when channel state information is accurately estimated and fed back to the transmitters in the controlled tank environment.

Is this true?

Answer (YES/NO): NO